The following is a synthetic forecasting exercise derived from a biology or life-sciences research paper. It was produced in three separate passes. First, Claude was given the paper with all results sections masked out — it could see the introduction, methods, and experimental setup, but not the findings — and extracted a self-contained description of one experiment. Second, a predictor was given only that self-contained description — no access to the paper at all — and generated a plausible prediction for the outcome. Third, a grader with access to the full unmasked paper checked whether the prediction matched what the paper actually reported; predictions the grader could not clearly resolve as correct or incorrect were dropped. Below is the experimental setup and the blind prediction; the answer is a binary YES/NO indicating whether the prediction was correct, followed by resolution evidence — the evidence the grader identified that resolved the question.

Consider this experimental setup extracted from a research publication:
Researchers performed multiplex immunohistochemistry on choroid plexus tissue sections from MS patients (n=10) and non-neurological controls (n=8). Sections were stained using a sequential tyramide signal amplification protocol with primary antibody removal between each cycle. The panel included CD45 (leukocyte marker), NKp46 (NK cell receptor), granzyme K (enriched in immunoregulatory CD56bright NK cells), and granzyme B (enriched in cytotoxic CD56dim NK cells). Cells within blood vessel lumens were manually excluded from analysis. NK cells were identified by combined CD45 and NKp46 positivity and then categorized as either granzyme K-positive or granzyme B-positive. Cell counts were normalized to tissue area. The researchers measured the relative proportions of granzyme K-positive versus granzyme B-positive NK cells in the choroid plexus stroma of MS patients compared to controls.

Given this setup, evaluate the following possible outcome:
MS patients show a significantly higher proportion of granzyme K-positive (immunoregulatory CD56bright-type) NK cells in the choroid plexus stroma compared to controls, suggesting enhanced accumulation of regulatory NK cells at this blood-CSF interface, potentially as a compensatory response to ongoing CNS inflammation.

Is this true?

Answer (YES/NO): YES